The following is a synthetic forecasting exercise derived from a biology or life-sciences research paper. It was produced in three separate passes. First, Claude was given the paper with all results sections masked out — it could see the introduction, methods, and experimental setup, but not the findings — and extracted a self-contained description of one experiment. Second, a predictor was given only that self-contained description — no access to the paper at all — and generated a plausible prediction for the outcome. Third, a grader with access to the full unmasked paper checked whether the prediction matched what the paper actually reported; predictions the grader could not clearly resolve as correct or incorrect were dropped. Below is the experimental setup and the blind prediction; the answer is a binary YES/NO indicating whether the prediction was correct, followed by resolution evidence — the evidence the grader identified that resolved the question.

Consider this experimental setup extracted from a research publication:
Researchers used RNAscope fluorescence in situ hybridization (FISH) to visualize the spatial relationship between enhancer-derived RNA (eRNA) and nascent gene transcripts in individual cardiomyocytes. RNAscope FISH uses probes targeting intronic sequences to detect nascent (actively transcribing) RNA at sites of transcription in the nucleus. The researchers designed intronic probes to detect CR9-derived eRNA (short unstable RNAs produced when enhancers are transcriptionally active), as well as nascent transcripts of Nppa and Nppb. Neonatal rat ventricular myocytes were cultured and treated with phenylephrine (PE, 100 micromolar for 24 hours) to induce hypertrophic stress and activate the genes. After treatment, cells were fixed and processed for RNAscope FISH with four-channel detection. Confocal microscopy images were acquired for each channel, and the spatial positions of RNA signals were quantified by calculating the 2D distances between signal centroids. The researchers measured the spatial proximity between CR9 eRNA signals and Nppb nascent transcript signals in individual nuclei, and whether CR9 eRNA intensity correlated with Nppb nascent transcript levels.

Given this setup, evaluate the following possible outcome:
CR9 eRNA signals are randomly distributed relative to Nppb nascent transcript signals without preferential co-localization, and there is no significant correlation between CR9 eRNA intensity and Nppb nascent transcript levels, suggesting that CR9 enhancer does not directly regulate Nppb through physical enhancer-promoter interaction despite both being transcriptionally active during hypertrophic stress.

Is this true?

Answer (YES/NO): NO